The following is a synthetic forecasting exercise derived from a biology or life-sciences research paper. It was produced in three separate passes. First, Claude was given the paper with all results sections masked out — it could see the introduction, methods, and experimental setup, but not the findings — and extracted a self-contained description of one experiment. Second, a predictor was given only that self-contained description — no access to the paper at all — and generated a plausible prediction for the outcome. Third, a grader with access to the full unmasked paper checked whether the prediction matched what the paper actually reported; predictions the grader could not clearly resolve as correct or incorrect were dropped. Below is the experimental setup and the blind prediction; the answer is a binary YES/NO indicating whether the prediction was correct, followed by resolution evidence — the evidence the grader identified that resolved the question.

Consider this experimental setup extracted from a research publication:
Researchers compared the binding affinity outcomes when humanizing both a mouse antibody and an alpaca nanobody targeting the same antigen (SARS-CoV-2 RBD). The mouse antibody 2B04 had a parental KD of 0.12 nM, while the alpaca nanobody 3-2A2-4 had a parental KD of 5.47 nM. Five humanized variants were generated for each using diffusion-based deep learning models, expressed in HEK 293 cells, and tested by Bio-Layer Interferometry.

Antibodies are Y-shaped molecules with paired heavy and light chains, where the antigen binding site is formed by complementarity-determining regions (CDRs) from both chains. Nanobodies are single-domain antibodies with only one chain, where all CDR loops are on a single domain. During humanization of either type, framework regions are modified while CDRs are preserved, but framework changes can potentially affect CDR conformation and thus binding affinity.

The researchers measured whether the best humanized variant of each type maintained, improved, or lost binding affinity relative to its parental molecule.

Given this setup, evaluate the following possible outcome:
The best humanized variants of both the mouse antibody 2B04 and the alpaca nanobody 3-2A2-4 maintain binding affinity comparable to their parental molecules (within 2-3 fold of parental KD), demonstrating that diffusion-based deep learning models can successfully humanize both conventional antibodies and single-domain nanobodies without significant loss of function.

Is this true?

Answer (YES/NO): NO